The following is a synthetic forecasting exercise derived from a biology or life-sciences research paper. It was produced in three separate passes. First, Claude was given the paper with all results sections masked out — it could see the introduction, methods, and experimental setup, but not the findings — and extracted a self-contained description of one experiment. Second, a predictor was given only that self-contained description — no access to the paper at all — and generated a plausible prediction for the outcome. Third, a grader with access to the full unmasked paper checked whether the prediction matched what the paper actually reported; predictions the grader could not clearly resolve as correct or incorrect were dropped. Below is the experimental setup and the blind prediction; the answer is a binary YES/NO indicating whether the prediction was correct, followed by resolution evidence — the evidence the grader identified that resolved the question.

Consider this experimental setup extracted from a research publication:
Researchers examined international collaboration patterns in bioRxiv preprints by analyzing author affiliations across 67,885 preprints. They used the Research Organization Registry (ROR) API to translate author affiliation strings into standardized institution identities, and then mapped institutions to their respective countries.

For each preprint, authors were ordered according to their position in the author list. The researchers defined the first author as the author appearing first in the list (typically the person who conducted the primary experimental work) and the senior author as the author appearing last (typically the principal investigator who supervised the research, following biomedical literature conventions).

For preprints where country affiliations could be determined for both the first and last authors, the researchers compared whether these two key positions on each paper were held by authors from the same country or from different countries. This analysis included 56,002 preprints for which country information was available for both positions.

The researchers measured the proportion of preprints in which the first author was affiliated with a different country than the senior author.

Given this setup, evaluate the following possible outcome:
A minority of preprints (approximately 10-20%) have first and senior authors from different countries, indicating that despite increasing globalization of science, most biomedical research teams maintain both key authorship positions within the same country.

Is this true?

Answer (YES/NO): YES